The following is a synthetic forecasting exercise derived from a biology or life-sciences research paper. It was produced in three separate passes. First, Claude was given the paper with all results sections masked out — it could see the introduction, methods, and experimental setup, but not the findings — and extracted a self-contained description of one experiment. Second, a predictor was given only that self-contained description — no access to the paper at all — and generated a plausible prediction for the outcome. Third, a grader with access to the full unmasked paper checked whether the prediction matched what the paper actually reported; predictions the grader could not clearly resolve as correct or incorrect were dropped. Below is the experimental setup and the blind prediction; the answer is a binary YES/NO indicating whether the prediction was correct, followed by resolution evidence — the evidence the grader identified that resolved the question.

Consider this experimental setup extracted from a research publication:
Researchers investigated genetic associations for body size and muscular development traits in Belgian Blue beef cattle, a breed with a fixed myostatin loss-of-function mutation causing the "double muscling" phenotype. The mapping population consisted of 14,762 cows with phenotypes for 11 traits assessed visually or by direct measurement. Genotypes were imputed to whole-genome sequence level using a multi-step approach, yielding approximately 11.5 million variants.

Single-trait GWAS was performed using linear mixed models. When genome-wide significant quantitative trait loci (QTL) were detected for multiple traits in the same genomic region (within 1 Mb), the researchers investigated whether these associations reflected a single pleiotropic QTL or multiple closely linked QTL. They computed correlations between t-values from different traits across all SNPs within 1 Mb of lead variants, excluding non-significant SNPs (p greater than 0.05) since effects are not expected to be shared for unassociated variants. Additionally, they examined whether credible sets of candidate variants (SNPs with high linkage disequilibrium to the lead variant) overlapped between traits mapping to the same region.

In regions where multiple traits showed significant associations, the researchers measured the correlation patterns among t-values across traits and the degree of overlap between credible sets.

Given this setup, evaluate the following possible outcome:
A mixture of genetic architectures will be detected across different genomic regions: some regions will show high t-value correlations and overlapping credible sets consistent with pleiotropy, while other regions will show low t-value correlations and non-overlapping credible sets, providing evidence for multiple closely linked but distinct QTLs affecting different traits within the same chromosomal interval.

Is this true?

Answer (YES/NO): NO